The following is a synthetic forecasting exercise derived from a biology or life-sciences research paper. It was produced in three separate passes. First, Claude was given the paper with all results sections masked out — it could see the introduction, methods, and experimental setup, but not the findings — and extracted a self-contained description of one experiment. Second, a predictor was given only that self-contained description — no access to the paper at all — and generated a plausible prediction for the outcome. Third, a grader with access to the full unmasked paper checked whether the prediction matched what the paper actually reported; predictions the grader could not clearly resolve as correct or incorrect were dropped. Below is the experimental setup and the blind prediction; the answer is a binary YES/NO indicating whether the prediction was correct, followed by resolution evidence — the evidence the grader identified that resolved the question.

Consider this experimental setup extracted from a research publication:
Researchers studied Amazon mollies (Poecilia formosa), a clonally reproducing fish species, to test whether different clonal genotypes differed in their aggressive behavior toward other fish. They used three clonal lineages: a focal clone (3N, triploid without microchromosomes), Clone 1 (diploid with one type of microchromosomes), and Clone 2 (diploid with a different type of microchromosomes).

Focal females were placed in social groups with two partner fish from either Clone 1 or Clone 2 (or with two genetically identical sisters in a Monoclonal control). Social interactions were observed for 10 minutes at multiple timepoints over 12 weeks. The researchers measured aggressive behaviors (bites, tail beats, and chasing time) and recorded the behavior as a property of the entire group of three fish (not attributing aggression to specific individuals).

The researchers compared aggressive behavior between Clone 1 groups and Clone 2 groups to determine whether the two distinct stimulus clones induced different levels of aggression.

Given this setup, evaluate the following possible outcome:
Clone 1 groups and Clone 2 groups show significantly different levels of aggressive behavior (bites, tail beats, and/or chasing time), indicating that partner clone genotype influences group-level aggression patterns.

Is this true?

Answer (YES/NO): NO